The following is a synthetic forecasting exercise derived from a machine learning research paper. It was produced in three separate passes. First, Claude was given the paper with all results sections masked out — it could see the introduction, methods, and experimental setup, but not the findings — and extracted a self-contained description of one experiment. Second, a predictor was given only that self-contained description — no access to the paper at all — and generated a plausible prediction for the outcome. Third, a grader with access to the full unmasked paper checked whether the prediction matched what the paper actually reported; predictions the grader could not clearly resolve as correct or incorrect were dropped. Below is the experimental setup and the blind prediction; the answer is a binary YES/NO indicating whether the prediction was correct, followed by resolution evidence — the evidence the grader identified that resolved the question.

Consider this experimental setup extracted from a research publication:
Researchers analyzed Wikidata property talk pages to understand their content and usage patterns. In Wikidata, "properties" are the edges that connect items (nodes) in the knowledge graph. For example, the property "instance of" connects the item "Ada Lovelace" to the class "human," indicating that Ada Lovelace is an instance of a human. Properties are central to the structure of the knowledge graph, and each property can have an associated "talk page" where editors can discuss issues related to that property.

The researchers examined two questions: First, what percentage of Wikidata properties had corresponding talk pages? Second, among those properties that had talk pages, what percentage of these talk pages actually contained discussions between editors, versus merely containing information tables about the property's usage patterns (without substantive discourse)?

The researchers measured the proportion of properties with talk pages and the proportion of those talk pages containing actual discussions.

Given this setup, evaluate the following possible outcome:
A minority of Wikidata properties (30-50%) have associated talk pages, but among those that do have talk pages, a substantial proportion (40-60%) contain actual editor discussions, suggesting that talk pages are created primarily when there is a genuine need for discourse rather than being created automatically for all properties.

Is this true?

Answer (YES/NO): NO